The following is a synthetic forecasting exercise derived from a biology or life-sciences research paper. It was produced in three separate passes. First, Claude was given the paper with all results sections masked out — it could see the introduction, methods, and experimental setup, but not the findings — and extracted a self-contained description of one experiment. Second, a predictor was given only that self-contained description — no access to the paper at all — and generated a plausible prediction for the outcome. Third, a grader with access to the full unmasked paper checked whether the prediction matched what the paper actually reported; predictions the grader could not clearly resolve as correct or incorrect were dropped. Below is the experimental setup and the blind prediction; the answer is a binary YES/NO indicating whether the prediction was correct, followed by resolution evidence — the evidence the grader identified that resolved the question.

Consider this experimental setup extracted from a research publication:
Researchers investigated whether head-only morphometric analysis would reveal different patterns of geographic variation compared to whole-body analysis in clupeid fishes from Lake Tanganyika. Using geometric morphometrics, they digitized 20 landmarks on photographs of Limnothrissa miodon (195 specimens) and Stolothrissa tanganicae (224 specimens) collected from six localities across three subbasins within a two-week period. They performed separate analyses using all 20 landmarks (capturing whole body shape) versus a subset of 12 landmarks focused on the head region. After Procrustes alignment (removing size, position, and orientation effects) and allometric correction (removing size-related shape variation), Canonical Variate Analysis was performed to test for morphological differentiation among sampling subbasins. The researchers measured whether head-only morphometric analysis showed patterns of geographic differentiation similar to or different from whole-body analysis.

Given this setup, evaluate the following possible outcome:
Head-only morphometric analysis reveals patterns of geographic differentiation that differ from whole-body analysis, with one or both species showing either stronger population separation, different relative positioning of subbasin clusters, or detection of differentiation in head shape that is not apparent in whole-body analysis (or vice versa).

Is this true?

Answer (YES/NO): YES